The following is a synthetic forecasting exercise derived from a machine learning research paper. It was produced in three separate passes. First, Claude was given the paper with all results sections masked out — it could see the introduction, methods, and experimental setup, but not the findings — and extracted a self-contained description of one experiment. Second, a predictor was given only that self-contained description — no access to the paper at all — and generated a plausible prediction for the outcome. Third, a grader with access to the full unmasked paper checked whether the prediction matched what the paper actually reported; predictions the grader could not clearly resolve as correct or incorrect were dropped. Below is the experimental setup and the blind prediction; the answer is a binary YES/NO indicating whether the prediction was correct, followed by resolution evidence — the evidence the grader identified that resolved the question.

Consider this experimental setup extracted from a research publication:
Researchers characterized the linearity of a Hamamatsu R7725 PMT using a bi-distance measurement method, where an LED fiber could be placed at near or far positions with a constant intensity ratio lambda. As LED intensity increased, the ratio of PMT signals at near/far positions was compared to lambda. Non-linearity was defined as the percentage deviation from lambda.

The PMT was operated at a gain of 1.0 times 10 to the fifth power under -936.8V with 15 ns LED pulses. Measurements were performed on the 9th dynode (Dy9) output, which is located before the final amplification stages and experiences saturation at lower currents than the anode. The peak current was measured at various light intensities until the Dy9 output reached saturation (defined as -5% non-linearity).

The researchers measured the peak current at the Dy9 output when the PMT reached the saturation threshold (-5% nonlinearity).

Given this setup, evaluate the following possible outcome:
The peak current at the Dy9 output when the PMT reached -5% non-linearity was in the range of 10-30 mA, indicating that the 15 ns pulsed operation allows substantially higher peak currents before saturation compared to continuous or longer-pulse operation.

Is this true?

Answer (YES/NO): NO